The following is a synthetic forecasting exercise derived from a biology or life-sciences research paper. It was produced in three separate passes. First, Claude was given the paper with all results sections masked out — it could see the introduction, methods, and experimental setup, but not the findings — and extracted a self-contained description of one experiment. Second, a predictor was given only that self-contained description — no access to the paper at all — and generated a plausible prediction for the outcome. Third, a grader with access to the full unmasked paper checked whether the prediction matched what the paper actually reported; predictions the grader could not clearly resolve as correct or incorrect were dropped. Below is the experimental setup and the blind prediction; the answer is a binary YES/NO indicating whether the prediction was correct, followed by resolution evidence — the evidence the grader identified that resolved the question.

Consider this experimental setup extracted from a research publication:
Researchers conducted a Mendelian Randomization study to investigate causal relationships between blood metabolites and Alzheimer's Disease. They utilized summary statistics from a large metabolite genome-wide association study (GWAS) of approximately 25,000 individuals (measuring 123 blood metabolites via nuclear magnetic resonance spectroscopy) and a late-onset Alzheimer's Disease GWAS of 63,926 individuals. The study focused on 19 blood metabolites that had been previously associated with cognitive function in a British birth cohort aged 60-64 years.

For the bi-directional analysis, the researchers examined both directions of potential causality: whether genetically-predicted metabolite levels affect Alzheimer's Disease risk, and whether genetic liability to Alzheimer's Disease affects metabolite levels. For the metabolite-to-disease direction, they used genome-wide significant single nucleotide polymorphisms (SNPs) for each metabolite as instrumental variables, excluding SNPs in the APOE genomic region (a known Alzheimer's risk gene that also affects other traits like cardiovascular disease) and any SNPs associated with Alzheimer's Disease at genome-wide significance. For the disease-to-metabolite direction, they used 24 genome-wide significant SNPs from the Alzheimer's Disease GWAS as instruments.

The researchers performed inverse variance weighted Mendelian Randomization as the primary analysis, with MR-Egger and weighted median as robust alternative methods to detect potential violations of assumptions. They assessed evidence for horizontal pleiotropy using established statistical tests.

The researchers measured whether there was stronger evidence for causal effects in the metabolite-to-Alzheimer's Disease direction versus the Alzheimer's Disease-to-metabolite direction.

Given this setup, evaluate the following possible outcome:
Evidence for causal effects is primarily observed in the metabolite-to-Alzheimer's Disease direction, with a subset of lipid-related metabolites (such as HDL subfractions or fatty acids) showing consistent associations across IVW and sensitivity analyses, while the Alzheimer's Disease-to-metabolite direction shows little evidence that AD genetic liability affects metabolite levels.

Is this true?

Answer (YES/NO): YES